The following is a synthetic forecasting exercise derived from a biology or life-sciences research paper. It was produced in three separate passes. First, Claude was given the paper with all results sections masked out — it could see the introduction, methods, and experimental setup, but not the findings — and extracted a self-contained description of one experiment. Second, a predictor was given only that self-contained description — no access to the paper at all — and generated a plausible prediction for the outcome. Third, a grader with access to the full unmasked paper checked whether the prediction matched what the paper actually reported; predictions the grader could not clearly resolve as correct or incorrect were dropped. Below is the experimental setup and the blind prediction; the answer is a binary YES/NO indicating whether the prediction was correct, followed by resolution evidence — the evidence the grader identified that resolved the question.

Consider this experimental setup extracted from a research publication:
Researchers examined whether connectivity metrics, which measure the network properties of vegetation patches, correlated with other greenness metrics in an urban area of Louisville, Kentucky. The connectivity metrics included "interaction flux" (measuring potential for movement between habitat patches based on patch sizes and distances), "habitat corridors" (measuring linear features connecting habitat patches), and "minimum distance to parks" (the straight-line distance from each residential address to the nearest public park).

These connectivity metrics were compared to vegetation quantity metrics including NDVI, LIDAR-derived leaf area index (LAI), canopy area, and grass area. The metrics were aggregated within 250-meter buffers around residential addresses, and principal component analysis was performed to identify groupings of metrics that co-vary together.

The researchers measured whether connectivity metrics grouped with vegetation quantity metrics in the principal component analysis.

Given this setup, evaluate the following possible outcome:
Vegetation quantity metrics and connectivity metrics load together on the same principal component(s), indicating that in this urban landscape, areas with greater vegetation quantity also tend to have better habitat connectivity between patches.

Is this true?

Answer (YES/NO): NO